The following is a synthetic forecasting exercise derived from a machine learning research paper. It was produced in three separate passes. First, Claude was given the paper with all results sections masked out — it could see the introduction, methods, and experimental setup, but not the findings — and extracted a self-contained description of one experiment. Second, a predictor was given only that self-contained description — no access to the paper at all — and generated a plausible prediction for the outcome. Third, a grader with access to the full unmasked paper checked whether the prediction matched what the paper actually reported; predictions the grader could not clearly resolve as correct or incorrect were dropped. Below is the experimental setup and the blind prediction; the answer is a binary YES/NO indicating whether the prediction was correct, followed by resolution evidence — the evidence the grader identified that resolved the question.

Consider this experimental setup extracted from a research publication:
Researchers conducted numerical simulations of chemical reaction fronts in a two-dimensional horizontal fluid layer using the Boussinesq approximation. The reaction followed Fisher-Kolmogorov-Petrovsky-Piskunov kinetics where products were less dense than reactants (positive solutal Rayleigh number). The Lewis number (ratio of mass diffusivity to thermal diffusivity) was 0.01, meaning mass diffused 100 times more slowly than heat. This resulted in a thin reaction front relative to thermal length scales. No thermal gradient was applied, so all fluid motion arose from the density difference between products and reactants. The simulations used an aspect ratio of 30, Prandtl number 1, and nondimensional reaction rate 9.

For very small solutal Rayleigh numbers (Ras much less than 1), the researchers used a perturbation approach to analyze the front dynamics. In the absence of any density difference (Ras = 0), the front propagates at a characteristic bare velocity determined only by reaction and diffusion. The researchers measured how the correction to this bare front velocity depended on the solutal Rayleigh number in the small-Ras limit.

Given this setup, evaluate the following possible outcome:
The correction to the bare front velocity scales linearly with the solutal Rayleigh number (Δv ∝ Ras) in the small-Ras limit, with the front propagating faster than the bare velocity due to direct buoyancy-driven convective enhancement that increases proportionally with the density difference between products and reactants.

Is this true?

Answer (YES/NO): NO